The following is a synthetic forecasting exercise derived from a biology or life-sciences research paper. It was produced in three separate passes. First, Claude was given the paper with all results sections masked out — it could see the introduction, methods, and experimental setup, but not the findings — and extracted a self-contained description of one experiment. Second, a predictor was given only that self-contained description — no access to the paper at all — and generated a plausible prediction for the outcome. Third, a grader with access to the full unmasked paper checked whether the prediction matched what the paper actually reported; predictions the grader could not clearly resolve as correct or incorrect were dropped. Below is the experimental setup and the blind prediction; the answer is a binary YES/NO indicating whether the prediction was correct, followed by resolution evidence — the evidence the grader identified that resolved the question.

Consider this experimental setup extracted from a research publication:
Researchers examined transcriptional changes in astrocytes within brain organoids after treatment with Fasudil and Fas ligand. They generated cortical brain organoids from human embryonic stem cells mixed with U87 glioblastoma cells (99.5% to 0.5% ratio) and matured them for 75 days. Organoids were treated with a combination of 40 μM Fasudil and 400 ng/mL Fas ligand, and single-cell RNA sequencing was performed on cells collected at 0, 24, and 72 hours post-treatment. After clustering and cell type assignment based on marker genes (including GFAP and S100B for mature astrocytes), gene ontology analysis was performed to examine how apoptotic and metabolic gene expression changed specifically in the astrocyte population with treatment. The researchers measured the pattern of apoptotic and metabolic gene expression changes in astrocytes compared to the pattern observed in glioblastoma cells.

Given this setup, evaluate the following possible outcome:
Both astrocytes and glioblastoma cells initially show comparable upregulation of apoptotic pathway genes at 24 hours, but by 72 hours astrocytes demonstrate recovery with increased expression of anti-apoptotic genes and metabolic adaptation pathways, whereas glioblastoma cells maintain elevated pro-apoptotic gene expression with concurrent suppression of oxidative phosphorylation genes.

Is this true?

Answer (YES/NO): NO